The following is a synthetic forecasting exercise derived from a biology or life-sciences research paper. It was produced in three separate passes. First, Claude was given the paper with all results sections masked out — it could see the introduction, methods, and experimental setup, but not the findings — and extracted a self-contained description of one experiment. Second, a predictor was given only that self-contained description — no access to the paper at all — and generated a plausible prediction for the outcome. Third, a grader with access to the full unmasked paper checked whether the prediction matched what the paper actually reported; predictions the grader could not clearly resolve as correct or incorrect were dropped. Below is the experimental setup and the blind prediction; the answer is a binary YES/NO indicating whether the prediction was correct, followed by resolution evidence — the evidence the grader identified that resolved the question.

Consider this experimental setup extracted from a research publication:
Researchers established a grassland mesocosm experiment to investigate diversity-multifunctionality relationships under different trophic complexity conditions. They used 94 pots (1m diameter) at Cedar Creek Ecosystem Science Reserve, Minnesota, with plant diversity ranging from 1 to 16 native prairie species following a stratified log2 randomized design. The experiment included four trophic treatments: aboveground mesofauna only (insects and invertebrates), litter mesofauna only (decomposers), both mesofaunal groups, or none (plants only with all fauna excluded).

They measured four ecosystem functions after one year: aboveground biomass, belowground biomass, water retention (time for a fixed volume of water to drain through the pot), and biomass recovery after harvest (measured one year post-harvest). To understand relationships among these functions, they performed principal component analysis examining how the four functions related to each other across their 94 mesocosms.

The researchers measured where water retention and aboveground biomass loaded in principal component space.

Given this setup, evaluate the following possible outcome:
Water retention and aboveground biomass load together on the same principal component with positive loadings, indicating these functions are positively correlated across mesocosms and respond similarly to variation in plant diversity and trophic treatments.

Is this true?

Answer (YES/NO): NO